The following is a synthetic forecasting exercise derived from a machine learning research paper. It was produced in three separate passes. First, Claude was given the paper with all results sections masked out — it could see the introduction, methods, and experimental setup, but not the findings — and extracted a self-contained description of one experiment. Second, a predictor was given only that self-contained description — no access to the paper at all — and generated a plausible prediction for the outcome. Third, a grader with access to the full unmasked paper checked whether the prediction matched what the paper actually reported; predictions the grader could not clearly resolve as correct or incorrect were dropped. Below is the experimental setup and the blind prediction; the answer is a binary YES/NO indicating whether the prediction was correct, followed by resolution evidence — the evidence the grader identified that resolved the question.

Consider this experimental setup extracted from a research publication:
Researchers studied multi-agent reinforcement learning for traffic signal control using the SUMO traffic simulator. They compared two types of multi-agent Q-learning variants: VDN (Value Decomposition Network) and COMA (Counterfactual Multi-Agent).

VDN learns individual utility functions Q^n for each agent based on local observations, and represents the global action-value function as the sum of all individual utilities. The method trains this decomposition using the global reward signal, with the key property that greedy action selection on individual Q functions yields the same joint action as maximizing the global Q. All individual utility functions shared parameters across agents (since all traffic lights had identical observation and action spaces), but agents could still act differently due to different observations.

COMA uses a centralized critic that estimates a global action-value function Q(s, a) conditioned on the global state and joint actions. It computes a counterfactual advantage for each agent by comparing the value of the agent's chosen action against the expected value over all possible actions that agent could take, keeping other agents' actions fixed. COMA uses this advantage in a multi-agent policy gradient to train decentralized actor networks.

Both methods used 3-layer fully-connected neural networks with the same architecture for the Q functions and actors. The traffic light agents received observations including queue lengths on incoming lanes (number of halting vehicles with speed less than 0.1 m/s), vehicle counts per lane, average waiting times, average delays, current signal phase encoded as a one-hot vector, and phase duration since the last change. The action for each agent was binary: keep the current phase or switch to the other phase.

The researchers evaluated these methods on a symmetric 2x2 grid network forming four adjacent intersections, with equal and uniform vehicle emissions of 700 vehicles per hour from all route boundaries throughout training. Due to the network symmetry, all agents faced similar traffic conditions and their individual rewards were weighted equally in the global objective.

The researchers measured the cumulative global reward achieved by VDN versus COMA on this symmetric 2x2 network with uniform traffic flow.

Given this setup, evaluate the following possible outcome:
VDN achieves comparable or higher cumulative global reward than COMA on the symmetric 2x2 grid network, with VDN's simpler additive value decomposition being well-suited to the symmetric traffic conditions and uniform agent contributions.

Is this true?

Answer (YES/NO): NO